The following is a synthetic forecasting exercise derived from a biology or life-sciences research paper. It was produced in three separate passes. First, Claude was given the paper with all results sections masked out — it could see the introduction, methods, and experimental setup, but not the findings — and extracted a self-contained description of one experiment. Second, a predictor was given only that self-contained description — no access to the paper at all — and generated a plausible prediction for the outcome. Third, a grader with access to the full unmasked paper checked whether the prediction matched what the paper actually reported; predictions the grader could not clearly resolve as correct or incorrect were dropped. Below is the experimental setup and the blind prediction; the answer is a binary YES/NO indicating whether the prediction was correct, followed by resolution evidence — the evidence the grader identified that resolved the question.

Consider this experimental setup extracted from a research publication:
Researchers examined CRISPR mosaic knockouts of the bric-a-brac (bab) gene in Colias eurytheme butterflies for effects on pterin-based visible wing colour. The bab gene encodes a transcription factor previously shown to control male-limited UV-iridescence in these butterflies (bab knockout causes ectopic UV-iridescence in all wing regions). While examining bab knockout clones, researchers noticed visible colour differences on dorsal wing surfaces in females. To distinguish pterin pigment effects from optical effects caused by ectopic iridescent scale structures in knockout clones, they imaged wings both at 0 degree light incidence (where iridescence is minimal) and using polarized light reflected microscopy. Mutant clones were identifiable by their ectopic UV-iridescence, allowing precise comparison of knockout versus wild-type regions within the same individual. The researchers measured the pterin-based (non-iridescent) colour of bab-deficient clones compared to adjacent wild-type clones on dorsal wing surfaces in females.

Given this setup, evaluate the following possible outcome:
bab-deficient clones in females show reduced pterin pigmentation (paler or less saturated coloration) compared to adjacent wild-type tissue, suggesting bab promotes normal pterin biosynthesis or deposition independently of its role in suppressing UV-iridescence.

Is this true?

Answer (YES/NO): NO